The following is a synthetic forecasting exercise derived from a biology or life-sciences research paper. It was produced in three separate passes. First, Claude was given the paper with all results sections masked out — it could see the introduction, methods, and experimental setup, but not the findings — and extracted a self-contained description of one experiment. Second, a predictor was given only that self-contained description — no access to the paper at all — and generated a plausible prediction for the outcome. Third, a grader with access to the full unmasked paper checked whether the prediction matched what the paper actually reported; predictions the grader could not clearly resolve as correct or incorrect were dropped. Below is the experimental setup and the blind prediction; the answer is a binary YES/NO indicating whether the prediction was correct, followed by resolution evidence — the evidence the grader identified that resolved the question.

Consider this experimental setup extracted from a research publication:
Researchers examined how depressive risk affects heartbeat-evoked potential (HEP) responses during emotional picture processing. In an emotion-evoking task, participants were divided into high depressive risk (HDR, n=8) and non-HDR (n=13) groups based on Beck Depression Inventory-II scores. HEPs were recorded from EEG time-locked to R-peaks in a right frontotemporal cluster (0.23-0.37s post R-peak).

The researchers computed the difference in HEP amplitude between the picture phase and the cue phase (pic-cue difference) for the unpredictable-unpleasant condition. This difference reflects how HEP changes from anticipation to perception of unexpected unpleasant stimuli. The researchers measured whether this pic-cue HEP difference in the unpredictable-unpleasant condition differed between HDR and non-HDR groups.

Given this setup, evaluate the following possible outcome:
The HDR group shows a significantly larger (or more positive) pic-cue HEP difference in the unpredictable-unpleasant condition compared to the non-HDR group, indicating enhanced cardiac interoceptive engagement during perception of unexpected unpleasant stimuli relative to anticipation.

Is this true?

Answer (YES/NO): NO